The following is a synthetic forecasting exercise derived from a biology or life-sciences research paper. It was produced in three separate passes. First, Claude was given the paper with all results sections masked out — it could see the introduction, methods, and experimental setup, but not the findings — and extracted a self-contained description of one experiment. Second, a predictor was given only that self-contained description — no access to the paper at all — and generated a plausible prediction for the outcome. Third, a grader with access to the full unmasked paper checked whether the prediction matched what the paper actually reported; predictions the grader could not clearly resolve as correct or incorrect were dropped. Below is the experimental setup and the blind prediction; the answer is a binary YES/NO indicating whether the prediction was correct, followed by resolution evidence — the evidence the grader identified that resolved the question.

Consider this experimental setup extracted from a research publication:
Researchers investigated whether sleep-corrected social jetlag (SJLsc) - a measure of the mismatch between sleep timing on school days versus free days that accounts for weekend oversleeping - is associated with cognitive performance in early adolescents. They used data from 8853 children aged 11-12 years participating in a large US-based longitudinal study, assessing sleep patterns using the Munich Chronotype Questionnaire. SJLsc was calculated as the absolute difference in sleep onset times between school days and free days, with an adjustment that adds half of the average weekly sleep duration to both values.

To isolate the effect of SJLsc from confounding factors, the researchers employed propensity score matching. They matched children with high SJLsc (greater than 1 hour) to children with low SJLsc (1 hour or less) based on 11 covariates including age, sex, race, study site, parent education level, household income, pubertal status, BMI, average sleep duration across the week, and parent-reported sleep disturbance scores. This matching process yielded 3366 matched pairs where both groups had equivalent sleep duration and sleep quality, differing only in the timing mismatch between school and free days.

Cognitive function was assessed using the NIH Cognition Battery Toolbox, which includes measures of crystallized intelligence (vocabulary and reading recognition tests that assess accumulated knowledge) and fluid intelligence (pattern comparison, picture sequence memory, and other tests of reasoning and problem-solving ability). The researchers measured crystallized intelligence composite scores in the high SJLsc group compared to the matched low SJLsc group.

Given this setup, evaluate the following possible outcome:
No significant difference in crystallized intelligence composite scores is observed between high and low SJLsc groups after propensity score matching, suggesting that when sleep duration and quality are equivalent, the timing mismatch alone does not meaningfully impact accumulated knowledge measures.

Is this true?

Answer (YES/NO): NO